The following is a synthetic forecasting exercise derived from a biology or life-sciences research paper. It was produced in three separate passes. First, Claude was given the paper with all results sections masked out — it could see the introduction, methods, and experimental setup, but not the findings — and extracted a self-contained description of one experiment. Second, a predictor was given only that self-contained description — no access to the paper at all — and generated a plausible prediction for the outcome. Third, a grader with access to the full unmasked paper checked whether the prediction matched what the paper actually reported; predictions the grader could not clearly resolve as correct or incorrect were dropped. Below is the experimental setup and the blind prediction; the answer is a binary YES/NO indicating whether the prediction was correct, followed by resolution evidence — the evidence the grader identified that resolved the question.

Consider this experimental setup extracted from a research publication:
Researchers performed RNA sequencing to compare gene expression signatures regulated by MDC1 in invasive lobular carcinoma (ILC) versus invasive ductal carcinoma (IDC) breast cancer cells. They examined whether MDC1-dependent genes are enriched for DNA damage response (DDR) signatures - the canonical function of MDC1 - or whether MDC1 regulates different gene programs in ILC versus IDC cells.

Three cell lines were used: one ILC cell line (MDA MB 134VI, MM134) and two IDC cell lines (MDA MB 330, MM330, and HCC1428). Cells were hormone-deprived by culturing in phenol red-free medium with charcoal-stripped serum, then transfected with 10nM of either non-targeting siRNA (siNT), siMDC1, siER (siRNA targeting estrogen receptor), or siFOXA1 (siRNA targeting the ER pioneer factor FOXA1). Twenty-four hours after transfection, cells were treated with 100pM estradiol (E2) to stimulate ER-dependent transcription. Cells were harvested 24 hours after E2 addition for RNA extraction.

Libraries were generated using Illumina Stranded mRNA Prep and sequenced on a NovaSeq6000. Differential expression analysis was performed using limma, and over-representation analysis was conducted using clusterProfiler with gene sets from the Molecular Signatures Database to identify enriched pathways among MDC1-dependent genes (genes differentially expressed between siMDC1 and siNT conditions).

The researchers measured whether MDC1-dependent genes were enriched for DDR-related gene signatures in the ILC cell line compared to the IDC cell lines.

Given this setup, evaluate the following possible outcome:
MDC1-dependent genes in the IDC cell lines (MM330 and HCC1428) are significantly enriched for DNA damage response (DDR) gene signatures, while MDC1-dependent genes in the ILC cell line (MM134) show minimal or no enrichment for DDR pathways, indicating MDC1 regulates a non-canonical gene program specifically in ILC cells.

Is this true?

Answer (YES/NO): NO